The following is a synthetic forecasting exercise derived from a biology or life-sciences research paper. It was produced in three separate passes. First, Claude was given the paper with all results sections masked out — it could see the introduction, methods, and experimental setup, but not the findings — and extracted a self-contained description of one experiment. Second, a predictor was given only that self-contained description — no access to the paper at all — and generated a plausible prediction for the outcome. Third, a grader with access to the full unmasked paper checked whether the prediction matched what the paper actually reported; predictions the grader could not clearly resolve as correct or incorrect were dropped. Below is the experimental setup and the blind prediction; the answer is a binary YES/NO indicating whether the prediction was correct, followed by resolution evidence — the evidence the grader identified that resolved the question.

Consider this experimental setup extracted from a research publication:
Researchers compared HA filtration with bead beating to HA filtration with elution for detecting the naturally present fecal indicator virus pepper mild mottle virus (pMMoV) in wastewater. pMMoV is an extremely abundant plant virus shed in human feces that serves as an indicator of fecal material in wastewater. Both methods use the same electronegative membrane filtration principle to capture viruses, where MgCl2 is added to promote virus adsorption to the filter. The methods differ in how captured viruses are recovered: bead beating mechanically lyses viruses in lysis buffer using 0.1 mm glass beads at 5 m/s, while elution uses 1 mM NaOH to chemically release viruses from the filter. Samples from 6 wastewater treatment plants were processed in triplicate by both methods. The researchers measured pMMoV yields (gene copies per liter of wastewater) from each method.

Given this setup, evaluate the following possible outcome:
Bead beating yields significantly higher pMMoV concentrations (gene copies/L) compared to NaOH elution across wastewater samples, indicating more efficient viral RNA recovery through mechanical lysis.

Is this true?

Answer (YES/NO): NO